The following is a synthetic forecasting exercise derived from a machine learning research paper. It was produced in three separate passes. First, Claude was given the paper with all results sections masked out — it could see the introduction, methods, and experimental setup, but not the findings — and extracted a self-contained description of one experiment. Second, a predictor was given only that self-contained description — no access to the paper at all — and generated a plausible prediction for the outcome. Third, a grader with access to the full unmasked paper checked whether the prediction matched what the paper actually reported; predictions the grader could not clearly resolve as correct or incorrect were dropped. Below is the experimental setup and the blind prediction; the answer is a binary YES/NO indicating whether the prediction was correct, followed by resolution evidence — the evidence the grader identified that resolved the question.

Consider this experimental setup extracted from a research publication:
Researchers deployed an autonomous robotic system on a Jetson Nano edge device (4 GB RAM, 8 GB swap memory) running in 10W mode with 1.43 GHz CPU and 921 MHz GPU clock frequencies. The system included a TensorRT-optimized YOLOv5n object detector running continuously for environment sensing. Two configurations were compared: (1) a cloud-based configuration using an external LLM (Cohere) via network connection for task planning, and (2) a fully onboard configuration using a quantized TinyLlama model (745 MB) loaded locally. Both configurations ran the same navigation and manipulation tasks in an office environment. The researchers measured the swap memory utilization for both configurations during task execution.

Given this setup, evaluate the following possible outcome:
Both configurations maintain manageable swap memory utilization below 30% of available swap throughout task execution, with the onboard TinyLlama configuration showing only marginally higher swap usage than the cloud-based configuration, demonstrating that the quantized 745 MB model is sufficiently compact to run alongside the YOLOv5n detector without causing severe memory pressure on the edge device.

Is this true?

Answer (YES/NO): NO